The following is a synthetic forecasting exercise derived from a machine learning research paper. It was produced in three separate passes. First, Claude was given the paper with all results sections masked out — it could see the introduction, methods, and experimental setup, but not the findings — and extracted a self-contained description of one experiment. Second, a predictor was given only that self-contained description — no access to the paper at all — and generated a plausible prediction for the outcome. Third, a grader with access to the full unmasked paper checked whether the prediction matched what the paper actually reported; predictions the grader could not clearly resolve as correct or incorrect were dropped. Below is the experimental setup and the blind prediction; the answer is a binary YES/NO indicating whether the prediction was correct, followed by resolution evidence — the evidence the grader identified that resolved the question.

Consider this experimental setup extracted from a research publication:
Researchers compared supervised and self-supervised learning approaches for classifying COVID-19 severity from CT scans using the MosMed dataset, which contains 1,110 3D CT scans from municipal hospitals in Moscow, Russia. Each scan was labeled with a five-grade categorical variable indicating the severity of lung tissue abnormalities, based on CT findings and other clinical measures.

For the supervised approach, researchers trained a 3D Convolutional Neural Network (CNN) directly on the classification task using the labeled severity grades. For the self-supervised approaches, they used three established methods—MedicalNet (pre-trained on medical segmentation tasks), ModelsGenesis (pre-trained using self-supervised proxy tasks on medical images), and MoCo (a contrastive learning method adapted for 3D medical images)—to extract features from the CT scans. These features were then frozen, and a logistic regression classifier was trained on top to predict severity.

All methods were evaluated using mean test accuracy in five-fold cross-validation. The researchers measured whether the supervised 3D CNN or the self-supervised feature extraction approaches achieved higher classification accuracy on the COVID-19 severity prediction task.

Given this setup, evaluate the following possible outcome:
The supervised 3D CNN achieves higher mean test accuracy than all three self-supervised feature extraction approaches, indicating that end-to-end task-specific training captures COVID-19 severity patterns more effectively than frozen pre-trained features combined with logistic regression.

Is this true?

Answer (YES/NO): NO